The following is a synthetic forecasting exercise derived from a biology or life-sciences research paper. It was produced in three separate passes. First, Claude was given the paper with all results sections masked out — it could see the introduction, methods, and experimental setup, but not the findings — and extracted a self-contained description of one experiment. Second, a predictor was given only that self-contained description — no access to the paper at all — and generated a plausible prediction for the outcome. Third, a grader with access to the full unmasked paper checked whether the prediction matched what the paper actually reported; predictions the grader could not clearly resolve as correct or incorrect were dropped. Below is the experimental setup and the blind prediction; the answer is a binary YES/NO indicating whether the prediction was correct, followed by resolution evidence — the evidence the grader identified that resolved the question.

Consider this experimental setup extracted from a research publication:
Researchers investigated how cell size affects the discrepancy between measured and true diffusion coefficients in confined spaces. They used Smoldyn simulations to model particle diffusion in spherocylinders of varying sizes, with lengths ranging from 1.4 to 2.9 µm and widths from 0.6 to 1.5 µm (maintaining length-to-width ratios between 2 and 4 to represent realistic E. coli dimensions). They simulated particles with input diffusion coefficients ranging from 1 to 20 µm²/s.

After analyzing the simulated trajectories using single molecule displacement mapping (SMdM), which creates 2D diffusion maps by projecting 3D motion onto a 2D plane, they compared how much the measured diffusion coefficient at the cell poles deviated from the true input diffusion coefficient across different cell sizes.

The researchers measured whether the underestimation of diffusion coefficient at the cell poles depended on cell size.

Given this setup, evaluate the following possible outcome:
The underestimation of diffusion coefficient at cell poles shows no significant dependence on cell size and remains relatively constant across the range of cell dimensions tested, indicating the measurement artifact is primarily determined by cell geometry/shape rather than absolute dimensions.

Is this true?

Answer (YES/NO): NO